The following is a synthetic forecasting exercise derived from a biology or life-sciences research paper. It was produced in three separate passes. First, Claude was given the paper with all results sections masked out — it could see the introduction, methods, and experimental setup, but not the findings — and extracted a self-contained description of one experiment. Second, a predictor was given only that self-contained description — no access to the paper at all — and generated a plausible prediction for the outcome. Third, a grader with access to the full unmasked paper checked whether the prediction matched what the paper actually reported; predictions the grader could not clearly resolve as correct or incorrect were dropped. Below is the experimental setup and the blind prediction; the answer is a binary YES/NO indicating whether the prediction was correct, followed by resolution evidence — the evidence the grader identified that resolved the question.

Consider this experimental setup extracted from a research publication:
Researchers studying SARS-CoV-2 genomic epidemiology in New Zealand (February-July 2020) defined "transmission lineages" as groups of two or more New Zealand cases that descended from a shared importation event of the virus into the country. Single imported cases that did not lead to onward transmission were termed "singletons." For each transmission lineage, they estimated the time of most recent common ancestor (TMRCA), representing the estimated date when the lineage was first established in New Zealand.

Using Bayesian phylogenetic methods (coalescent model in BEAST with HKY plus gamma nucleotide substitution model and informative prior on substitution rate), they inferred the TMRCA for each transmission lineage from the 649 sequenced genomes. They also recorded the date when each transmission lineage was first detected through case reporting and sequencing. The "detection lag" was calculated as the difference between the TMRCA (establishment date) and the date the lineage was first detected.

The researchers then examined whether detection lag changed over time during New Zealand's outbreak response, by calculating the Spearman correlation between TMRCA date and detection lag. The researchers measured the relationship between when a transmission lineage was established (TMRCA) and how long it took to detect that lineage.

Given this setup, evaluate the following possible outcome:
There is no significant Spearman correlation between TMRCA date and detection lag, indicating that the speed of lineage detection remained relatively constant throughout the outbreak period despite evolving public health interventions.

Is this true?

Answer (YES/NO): NO